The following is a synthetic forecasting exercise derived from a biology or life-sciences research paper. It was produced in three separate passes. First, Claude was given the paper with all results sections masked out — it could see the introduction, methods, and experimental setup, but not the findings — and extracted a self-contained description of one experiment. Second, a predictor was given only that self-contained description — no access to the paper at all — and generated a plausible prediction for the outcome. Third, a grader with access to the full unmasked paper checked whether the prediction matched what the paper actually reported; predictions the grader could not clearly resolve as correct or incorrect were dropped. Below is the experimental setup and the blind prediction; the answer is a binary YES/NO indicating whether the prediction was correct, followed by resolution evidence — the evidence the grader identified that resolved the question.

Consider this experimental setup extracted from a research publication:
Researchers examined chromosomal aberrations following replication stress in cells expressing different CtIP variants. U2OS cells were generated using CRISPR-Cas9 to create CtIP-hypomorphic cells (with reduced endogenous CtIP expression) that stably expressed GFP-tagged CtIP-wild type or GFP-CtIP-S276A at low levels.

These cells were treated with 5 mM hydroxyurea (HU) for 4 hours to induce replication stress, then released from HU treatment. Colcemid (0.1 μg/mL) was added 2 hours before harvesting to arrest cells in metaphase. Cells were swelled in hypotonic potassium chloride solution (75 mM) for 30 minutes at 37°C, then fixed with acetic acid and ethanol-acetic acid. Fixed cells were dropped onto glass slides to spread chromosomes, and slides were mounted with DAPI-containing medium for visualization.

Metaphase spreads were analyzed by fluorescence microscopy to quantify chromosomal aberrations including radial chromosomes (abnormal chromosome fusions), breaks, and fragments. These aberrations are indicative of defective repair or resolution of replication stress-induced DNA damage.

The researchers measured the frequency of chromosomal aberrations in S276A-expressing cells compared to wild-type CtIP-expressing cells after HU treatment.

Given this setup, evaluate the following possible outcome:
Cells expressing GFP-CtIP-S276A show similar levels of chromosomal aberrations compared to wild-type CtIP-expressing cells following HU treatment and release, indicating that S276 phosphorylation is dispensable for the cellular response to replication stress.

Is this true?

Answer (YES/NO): NO